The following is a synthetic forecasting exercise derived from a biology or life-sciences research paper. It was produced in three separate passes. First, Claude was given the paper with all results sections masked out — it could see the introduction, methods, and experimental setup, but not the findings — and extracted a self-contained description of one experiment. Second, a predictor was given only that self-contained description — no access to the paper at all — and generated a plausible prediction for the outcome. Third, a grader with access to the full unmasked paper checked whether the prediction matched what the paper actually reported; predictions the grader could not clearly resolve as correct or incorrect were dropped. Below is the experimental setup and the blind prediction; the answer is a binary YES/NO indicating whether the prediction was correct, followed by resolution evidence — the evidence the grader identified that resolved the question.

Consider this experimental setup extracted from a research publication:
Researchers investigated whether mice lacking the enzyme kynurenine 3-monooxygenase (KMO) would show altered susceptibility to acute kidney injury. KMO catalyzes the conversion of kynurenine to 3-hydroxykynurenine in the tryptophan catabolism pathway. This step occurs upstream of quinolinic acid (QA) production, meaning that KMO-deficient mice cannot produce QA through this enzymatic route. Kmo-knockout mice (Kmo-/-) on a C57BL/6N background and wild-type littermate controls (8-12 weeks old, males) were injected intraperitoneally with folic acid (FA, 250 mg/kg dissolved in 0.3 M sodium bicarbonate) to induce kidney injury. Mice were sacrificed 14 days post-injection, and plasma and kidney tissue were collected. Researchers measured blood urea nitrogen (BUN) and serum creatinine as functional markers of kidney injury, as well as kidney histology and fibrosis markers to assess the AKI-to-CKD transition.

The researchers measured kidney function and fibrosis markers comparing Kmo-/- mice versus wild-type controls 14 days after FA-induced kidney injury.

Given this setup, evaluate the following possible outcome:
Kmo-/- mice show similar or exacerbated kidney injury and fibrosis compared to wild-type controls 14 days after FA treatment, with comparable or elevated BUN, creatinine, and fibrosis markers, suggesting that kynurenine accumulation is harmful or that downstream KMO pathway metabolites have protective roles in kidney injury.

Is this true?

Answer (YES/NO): NO